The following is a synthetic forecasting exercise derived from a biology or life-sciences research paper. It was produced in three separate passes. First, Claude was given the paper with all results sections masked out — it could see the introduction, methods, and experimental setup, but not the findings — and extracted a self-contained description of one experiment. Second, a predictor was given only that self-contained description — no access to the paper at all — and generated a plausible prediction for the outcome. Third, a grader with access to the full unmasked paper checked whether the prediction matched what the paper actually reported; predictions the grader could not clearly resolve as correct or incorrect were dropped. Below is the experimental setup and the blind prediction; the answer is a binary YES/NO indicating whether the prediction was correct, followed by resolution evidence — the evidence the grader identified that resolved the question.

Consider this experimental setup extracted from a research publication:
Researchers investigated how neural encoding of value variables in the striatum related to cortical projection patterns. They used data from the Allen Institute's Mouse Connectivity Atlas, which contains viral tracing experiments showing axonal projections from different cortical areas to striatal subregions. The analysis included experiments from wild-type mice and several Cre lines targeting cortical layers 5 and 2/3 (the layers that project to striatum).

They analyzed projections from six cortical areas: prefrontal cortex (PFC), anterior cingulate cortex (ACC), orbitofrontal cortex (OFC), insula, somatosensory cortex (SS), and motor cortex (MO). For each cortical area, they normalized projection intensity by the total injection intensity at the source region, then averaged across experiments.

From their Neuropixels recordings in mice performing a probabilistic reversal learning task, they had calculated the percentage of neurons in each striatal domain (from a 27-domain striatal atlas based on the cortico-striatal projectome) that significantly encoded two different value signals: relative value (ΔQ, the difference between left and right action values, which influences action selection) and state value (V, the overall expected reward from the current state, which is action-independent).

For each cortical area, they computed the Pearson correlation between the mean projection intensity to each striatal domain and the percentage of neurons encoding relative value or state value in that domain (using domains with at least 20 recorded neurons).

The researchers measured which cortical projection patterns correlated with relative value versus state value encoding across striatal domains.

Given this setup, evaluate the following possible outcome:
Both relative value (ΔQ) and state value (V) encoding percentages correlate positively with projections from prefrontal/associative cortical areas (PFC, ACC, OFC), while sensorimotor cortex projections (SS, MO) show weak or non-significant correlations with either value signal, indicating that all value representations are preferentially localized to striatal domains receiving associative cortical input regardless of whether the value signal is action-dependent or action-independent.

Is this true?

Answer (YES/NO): NO